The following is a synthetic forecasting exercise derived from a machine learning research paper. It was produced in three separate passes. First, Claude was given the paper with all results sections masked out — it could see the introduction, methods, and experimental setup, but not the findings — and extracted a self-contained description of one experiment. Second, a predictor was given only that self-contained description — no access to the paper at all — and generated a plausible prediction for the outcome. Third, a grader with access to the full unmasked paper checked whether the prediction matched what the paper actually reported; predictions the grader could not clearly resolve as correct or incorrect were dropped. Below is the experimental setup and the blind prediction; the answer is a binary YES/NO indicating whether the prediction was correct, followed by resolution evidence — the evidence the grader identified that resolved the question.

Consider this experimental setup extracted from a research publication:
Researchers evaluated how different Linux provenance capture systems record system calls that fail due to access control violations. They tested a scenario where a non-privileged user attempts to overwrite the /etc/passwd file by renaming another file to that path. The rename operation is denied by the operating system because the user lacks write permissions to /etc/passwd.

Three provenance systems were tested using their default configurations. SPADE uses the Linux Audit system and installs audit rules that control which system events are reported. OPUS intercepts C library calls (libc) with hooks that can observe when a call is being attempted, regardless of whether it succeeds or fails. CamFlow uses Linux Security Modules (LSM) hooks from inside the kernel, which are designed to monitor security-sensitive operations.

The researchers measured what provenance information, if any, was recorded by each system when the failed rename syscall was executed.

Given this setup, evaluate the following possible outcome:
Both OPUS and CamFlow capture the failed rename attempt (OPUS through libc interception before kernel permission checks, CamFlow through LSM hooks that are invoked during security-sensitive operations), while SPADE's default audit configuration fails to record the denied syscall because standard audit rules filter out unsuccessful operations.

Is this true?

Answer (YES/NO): NO